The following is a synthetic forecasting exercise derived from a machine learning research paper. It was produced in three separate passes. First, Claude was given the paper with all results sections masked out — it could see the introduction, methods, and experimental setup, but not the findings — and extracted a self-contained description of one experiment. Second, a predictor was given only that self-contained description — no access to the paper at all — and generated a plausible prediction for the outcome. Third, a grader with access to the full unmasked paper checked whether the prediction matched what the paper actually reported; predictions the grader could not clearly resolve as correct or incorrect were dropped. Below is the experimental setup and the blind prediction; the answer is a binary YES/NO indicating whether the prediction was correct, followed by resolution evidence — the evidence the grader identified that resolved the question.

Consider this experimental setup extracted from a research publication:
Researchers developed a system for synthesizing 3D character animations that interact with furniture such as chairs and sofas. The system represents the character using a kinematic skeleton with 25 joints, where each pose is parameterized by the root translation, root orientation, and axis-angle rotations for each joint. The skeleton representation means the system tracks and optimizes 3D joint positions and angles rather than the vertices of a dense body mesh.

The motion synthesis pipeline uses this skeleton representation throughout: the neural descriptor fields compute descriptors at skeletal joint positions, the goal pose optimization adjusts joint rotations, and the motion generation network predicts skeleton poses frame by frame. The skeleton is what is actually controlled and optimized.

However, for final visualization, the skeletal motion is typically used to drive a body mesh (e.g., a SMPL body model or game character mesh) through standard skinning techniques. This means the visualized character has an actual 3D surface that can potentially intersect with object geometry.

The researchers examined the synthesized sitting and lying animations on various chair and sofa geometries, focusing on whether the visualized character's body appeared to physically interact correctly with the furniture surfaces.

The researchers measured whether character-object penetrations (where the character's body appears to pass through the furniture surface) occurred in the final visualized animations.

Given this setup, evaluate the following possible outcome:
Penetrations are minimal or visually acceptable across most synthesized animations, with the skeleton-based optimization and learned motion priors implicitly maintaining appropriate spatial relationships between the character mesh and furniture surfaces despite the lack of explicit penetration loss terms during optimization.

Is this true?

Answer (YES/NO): NO